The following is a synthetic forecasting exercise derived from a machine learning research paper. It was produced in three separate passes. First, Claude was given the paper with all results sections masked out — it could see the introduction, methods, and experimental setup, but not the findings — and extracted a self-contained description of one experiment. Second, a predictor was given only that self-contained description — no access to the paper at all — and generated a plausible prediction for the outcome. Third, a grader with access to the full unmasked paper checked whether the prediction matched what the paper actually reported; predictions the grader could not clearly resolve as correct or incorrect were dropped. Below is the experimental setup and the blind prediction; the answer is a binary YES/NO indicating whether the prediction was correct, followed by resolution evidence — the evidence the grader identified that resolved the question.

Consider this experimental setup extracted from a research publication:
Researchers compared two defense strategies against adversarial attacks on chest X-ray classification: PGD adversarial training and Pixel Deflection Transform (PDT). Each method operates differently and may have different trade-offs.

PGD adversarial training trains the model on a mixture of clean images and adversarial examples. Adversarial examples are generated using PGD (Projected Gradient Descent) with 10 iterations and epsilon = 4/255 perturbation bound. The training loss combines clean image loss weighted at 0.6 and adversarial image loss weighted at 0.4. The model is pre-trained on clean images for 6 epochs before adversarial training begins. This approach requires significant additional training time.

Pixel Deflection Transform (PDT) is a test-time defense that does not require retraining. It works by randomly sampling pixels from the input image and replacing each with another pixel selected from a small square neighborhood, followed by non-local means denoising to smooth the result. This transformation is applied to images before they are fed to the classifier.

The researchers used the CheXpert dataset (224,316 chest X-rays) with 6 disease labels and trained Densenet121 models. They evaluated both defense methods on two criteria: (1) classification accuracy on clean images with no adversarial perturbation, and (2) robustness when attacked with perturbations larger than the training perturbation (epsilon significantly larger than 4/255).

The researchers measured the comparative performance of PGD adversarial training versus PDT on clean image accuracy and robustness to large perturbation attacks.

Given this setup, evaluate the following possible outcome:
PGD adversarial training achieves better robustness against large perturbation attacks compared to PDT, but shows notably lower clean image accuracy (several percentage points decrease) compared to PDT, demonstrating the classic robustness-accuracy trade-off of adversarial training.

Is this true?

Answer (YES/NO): NO